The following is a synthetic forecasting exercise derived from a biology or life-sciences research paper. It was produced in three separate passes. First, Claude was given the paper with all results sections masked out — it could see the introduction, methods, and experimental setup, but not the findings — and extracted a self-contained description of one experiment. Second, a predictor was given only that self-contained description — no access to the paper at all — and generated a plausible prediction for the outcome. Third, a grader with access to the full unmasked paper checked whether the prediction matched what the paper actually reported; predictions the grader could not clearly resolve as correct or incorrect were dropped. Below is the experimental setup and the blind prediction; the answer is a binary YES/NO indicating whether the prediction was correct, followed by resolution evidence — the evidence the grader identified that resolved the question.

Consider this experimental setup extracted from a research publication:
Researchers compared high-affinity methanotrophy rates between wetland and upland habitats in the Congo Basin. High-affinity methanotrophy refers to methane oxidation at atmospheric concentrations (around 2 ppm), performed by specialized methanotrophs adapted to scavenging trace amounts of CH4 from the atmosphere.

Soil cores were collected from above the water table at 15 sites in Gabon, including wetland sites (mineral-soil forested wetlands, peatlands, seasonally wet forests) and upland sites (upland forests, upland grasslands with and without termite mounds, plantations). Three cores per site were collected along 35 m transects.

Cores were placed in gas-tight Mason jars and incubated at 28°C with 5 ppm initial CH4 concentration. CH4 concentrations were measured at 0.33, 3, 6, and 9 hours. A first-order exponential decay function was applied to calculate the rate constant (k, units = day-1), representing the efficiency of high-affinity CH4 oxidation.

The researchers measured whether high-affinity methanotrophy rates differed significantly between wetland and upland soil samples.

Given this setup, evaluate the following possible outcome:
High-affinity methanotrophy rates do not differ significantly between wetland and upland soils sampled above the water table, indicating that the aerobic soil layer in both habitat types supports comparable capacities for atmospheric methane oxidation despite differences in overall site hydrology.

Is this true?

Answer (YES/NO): NO